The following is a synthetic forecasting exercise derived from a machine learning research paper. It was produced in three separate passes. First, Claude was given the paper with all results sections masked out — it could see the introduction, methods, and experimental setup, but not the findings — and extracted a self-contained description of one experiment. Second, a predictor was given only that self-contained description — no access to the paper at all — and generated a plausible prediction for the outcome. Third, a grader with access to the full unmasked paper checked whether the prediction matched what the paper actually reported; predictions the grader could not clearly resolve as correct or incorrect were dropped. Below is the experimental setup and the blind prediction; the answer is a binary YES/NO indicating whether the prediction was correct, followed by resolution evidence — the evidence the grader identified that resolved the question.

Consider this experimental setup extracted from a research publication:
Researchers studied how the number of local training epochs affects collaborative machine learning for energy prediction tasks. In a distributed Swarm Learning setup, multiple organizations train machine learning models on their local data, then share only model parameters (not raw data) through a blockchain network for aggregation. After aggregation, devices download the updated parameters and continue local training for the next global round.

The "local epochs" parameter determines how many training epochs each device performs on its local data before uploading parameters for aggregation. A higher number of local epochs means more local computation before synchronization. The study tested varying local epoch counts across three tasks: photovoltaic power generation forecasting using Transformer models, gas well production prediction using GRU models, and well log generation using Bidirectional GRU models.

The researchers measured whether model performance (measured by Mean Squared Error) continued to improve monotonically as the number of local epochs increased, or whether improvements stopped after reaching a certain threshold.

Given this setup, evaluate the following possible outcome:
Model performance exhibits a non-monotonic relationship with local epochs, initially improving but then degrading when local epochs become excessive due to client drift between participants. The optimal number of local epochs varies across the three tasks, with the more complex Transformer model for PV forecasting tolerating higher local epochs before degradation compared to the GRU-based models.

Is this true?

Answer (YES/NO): NO